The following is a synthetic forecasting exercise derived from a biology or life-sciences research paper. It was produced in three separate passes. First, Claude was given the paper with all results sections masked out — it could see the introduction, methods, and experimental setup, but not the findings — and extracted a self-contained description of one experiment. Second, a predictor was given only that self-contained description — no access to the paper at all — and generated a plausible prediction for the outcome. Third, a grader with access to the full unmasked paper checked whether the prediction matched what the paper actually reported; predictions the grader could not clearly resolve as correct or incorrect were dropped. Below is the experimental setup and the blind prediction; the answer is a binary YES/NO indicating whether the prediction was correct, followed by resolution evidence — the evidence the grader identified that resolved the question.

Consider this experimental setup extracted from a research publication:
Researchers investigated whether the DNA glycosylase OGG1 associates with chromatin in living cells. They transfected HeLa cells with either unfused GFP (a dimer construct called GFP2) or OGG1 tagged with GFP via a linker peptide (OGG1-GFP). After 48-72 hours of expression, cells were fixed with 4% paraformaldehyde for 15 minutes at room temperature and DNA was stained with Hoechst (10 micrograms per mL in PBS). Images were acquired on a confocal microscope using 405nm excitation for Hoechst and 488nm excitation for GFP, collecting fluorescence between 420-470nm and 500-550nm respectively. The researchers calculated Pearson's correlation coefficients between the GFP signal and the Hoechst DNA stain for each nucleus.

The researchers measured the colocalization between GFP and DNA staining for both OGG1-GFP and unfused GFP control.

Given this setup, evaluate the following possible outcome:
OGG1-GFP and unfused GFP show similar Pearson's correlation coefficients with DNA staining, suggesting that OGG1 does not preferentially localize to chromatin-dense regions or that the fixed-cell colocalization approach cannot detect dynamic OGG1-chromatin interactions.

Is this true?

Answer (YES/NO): NO